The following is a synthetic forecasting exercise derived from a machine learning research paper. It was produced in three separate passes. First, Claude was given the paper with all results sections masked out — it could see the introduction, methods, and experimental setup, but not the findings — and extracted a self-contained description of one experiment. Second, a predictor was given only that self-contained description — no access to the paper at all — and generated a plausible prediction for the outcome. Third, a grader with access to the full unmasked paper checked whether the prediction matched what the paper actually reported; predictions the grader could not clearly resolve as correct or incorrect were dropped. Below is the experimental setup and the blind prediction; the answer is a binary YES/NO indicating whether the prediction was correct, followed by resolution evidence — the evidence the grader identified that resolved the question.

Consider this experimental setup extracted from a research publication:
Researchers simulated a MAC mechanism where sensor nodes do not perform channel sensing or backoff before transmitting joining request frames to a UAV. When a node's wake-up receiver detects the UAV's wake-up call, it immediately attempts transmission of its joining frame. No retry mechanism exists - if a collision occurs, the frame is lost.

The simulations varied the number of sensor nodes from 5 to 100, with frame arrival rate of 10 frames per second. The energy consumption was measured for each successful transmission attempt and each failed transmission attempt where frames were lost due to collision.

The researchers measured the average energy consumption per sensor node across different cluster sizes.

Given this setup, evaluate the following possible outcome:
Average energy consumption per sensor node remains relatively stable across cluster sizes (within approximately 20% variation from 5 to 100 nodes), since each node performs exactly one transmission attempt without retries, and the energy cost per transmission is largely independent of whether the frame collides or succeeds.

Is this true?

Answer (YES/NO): YES